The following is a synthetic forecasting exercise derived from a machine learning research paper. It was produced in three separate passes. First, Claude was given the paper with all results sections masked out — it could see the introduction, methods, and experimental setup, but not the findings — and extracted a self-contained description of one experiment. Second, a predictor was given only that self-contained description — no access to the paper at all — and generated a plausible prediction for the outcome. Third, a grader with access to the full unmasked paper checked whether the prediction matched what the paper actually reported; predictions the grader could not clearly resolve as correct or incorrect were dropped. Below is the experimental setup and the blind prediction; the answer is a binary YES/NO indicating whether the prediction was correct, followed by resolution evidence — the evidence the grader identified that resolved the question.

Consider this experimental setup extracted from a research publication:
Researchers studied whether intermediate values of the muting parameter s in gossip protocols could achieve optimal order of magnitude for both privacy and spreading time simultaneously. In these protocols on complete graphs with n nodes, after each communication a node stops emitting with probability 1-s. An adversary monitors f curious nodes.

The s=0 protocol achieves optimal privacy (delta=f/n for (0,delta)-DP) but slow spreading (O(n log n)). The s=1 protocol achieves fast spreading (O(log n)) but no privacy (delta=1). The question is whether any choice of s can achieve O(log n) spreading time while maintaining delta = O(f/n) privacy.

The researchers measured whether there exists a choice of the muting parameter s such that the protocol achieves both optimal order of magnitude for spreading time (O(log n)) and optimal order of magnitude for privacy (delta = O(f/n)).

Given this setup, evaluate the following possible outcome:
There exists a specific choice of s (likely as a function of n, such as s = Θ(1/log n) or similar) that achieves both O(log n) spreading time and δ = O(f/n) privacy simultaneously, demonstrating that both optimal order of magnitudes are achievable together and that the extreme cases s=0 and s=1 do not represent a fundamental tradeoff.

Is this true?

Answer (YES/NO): YES